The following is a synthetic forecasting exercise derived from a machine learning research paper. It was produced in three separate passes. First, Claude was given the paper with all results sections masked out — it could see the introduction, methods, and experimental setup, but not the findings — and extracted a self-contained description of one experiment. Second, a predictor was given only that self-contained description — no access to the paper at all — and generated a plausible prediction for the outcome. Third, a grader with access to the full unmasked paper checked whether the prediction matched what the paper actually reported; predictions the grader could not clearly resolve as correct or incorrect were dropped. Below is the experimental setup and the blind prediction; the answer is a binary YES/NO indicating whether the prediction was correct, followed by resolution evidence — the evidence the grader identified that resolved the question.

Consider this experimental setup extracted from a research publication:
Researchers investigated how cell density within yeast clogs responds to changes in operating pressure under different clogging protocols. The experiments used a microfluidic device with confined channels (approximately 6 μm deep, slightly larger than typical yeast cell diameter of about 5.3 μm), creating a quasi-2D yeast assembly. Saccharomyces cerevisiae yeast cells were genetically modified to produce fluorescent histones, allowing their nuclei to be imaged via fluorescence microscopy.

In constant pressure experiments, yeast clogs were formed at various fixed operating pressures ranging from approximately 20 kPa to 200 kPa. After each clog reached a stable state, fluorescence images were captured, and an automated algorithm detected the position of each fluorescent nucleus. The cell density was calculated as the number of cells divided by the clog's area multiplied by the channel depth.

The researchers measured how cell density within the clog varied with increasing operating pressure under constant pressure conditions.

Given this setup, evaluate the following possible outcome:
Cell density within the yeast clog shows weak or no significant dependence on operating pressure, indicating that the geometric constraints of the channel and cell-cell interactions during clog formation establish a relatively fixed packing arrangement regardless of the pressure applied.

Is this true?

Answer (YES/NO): YES